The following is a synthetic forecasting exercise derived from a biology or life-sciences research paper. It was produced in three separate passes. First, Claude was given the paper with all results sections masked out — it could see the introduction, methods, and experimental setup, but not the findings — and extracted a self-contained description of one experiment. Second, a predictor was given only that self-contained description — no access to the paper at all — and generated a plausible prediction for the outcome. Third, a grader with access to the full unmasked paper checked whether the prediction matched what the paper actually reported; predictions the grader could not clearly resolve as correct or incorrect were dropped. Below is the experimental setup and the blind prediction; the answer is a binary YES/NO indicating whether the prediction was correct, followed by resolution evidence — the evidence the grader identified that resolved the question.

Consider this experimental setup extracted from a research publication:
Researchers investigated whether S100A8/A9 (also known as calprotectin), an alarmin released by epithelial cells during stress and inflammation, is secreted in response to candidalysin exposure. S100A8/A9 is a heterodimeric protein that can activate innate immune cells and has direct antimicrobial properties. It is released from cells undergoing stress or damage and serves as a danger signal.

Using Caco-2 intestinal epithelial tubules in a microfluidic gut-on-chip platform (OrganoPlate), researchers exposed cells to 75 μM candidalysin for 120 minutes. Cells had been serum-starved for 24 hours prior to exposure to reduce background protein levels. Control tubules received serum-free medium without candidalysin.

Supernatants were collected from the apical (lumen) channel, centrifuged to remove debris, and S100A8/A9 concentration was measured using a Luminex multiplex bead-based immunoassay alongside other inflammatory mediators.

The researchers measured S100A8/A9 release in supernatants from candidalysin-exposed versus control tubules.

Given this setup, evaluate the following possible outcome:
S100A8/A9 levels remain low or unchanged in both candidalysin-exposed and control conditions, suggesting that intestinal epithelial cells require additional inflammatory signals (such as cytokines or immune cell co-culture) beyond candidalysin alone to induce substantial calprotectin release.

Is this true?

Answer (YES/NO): YES